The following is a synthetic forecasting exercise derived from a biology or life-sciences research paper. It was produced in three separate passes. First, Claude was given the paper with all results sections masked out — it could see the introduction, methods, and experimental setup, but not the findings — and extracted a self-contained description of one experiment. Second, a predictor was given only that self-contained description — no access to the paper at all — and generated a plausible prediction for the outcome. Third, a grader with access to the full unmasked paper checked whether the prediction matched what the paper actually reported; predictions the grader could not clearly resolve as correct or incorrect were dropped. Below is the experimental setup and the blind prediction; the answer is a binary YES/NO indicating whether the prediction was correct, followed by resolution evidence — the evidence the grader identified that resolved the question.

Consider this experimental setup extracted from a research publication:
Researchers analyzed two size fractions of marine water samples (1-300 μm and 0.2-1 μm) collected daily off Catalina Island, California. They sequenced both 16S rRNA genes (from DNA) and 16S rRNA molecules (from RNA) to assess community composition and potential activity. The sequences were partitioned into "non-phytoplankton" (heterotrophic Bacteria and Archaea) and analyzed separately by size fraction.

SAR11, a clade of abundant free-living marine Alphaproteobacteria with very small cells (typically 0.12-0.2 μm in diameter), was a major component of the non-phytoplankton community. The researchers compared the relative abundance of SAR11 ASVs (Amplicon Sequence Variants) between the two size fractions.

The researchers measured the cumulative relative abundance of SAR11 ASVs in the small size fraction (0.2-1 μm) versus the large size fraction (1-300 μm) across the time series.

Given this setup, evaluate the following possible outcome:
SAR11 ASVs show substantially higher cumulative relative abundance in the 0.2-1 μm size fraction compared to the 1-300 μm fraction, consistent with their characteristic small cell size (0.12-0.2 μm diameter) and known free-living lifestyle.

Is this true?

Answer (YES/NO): YES